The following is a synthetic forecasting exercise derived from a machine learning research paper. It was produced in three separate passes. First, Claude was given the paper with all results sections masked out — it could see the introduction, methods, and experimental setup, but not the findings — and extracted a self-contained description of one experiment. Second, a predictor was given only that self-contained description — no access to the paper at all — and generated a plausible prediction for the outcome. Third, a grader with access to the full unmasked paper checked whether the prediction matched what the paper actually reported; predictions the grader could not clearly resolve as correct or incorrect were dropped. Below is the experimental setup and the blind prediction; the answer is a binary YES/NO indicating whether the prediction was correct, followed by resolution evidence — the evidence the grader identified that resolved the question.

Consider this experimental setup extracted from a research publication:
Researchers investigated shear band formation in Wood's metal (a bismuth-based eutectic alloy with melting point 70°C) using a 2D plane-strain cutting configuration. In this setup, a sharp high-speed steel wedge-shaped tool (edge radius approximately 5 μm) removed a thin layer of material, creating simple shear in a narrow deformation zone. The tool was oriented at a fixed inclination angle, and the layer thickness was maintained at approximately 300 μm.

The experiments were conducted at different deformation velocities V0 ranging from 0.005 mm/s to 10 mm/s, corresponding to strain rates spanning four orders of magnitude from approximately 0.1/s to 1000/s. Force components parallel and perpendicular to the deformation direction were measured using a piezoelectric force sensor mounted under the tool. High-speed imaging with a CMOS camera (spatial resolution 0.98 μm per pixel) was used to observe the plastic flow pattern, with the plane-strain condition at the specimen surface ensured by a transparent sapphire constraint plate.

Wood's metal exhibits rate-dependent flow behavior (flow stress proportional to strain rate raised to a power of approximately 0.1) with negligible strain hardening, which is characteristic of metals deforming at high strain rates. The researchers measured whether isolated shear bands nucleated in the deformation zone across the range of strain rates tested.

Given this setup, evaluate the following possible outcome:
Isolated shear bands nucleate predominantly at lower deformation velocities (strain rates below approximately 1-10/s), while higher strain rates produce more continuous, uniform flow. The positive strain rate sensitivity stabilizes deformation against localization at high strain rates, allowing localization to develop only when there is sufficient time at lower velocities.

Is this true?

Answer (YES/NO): NO